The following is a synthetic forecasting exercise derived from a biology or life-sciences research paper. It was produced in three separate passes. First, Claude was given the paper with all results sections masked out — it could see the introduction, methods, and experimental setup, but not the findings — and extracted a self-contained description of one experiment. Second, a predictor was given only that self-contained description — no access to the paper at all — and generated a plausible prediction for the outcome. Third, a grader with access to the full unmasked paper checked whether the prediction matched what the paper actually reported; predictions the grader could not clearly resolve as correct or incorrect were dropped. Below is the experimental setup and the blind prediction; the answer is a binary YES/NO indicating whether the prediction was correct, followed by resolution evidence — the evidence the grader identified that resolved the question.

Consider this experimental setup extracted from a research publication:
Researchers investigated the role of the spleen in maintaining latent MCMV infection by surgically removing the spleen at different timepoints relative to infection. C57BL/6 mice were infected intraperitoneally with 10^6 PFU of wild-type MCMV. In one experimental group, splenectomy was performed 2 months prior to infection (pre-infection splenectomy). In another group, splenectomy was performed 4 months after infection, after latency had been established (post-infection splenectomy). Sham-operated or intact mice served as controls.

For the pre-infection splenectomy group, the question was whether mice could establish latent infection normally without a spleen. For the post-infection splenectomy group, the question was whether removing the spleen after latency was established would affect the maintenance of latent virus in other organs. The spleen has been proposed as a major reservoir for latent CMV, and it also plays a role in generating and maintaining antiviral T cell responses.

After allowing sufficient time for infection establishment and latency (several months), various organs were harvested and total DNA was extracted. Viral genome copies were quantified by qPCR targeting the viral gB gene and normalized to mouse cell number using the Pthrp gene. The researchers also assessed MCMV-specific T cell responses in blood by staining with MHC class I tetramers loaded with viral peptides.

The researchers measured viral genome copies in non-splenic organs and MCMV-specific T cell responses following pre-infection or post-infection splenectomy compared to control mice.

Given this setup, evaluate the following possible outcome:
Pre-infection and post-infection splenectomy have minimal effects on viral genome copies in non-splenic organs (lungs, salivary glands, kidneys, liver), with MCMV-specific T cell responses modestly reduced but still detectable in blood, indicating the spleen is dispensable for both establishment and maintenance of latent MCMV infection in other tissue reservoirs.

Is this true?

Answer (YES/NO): NO